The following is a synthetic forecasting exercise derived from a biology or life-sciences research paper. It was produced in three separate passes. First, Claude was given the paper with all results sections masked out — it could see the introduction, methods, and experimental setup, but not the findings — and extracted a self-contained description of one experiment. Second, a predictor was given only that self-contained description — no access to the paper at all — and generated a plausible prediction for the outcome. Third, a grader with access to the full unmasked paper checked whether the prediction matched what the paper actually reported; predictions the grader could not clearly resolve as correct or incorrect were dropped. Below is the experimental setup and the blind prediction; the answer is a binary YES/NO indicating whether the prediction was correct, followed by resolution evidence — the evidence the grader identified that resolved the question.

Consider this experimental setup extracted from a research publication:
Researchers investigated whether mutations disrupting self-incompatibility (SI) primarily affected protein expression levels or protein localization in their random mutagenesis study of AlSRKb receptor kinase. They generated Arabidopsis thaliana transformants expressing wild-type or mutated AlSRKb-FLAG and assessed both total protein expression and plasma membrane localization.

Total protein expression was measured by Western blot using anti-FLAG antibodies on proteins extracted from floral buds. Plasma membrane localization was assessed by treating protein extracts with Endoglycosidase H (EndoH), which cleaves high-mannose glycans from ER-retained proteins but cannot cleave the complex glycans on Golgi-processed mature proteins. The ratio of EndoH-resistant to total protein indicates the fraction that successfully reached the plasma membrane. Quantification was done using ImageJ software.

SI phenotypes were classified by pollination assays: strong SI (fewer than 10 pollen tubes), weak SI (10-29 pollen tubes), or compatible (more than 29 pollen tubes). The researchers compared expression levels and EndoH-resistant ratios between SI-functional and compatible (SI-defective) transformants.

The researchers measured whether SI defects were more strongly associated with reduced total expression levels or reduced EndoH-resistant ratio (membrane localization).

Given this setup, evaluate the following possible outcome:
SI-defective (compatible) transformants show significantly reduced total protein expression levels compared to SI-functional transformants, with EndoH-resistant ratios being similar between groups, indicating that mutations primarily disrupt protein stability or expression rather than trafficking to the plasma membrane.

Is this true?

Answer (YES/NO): NO